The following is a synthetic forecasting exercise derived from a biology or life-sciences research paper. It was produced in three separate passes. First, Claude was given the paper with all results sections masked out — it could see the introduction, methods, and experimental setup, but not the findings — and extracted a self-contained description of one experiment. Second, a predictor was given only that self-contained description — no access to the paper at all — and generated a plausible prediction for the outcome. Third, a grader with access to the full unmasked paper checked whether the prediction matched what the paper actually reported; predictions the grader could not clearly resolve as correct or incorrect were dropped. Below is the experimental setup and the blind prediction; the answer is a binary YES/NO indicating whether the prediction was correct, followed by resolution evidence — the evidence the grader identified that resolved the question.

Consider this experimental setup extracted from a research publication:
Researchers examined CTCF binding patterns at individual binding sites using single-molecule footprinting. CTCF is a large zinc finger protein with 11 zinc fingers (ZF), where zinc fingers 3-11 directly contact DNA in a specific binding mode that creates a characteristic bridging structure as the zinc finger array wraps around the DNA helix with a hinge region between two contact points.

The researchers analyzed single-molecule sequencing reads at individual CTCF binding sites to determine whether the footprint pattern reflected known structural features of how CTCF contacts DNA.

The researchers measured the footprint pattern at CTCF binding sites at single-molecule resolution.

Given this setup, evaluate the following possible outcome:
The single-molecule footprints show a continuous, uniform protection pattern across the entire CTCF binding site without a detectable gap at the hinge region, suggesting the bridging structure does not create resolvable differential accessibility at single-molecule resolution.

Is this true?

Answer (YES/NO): NO